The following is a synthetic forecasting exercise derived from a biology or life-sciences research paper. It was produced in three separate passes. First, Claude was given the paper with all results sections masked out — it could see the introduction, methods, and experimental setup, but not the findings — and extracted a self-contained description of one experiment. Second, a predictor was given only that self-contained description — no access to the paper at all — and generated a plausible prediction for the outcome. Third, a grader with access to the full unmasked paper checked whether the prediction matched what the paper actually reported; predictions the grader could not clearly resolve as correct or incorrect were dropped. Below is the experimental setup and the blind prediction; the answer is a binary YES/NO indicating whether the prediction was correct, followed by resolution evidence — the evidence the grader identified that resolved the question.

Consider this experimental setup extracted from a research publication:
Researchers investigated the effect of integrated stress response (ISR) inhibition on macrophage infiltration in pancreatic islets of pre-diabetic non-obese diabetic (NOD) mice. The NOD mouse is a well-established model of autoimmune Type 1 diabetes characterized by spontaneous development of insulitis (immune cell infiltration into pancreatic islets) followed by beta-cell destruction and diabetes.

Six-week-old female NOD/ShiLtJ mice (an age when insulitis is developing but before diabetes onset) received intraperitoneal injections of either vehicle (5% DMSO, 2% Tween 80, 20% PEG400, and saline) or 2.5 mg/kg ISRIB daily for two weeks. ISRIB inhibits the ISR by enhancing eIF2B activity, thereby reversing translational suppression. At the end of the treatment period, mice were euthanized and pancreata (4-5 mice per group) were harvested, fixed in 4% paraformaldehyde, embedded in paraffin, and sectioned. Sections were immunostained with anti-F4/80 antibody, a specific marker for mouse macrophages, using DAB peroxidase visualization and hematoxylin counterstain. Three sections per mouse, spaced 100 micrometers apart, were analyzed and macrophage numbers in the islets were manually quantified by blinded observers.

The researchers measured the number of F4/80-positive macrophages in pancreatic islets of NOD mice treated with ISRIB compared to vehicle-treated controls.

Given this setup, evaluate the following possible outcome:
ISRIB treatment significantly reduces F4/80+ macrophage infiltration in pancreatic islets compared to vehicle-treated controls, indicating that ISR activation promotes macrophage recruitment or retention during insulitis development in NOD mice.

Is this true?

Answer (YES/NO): YES